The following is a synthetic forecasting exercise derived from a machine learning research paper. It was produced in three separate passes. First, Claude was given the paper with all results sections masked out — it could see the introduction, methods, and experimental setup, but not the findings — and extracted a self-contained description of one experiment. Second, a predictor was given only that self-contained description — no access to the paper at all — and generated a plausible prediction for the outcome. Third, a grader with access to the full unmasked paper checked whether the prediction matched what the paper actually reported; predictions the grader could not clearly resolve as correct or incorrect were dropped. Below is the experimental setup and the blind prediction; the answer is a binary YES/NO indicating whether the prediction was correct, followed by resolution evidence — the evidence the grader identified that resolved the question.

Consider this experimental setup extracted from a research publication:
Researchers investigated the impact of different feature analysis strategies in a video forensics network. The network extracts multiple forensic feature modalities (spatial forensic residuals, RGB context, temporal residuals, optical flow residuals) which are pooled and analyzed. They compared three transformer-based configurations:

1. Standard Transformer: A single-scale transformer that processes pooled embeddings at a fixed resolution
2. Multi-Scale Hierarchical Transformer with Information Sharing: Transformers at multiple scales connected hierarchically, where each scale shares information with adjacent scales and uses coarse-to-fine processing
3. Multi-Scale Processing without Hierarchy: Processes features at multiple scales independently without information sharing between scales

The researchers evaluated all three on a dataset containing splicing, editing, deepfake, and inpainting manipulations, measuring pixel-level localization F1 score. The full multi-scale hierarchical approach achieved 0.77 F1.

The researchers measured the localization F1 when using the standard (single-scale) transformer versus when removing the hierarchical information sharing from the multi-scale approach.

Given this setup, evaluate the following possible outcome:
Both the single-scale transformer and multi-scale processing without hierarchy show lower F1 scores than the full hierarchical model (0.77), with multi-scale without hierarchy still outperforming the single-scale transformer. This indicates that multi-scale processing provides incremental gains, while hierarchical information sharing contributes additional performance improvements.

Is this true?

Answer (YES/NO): NO